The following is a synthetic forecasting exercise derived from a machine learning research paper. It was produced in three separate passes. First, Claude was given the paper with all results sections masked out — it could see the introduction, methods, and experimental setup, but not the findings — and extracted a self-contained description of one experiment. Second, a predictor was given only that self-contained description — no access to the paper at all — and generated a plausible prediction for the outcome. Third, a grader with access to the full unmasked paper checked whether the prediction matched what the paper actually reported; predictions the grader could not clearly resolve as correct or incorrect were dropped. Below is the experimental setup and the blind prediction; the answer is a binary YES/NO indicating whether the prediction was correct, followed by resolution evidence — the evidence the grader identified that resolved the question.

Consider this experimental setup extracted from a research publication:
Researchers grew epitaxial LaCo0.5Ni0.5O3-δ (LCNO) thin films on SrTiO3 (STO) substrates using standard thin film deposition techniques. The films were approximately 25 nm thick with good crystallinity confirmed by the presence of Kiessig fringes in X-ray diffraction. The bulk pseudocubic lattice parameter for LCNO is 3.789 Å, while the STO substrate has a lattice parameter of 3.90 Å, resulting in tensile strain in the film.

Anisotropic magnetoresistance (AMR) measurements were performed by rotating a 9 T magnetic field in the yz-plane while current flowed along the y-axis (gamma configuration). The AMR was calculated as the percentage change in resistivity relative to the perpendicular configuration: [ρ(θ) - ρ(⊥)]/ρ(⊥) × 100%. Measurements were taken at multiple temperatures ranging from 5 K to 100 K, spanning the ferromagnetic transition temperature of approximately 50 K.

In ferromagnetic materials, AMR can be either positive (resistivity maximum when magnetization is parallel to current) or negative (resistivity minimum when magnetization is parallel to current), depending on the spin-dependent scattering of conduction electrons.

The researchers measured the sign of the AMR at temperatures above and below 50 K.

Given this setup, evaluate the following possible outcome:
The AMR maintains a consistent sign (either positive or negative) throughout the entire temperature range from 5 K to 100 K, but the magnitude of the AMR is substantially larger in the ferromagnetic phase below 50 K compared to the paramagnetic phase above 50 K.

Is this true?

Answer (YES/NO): NO